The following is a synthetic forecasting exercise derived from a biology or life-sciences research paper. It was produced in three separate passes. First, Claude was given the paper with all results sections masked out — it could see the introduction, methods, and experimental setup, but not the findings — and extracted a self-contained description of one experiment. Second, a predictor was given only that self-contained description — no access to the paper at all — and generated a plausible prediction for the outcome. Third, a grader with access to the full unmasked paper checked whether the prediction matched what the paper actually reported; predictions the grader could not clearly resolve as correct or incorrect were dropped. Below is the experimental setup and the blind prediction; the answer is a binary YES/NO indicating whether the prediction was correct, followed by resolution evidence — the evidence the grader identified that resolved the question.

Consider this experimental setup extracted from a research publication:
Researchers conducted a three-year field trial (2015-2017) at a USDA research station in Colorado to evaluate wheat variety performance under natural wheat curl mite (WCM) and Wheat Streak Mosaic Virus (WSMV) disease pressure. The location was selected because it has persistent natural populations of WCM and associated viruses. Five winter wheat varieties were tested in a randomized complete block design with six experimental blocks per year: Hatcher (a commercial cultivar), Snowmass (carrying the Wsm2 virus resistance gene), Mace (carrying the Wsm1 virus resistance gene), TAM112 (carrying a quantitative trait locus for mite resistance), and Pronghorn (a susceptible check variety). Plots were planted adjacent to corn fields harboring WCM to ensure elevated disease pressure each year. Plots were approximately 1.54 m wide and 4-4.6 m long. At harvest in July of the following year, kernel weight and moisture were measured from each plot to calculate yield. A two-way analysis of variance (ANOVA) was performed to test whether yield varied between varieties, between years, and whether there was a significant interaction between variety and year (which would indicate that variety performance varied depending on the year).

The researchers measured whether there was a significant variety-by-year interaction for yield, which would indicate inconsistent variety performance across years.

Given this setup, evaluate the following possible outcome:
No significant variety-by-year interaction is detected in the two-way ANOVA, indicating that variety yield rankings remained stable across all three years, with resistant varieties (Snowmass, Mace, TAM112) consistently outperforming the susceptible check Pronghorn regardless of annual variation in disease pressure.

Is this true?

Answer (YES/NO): NO